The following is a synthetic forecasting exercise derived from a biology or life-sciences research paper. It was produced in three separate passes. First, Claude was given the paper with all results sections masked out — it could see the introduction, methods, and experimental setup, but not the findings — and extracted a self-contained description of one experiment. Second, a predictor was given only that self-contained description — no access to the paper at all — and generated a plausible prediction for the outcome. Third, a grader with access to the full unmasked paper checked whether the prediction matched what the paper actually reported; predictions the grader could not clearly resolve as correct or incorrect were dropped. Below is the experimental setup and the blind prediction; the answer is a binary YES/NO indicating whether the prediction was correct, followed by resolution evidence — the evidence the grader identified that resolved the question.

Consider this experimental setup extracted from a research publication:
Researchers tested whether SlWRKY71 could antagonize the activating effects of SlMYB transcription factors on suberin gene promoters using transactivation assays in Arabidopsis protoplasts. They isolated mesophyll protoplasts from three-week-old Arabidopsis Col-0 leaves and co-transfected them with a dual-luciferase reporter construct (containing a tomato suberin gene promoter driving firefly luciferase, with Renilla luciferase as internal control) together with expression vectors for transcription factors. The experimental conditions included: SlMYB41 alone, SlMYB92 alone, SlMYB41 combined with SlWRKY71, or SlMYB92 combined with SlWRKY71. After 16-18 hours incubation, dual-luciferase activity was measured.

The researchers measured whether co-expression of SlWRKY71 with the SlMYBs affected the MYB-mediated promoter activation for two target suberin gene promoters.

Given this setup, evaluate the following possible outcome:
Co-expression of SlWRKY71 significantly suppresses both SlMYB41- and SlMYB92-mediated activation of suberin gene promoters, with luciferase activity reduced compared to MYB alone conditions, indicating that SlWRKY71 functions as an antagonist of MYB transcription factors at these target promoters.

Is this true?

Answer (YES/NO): YES